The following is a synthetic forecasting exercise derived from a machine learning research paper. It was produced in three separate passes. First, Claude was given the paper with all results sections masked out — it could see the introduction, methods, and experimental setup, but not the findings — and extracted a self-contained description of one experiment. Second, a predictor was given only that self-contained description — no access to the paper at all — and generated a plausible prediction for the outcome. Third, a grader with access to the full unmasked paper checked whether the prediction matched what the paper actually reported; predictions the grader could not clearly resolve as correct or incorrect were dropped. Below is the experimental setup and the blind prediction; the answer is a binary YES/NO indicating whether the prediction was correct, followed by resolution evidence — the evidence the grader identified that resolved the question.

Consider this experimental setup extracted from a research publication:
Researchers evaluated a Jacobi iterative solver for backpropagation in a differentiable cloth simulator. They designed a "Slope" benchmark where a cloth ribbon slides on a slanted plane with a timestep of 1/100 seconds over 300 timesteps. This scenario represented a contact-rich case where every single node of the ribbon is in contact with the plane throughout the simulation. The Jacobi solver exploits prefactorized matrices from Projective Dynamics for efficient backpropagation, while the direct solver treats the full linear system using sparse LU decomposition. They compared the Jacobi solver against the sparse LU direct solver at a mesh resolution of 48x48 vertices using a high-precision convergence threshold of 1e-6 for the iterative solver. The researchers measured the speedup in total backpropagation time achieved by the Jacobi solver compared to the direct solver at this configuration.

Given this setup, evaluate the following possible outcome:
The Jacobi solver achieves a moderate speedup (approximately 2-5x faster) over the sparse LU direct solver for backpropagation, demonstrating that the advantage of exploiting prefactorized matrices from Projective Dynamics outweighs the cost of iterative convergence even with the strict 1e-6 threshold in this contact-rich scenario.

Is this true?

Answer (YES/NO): NO